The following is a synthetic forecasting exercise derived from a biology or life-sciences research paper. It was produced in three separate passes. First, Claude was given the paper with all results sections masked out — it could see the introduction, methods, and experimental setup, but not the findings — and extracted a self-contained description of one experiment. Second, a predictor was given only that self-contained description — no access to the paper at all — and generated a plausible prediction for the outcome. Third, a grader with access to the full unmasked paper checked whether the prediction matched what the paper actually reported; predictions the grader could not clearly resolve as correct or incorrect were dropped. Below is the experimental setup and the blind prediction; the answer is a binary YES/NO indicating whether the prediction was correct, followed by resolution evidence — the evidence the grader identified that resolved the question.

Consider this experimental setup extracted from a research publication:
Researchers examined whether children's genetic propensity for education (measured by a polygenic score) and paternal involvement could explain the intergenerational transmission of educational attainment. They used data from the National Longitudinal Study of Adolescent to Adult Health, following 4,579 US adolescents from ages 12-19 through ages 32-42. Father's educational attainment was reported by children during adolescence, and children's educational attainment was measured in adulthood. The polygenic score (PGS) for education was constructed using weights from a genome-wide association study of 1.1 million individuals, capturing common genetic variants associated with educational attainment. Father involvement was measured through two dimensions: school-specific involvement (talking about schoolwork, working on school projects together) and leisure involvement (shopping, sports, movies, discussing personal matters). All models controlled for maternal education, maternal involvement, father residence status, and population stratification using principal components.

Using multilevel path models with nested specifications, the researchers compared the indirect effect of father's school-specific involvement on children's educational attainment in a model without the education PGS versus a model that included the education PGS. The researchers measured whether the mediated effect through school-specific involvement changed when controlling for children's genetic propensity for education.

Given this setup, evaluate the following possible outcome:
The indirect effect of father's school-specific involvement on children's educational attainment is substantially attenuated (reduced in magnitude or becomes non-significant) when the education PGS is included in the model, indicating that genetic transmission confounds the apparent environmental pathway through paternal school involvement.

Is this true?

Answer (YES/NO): YES